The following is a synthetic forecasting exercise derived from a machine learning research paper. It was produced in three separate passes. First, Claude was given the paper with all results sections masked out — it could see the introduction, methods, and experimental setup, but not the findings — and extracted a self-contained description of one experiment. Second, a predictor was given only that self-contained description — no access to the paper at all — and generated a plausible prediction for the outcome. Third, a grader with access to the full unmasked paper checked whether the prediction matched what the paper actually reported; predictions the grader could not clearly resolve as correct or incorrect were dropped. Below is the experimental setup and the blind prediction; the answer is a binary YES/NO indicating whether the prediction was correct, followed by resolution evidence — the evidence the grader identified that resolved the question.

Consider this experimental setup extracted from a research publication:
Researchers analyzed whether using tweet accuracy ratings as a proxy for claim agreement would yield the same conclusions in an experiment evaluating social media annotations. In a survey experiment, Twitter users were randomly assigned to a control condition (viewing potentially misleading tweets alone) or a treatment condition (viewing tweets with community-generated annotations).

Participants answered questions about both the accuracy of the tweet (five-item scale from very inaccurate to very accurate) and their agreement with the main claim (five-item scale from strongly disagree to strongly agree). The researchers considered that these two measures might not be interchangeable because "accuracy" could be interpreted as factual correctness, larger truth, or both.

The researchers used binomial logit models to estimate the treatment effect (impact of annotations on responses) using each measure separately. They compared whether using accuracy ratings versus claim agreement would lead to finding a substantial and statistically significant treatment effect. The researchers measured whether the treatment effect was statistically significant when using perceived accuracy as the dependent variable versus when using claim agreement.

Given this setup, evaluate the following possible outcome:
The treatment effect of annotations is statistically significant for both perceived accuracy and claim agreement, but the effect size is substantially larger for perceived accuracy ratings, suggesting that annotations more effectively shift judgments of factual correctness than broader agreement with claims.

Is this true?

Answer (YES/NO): NO